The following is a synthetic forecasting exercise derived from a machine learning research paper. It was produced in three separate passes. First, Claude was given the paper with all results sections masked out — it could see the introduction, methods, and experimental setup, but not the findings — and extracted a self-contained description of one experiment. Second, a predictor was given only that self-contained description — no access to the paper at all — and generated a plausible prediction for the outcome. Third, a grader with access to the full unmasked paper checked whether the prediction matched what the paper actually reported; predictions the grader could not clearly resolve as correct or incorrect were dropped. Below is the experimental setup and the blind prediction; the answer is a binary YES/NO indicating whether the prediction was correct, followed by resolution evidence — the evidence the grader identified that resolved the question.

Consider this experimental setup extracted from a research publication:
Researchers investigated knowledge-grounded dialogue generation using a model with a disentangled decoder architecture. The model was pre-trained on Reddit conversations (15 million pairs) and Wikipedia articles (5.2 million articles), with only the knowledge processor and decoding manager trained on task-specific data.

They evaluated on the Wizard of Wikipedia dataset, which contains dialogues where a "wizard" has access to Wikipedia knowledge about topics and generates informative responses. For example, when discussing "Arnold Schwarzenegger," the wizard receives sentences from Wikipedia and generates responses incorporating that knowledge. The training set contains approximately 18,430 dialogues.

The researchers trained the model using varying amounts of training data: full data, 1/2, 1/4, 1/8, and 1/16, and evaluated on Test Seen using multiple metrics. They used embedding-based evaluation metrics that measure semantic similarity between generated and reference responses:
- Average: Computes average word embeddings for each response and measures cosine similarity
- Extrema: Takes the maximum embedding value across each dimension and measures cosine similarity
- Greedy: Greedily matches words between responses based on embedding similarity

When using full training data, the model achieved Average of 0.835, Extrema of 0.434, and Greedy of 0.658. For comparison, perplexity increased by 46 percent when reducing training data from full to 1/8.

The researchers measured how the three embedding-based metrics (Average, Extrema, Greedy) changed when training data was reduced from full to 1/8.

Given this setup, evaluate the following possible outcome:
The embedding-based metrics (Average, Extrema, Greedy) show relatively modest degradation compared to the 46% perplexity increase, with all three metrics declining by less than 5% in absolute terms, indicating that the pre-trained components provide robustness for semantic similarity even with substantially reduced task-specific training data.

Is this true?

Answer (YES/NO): YES